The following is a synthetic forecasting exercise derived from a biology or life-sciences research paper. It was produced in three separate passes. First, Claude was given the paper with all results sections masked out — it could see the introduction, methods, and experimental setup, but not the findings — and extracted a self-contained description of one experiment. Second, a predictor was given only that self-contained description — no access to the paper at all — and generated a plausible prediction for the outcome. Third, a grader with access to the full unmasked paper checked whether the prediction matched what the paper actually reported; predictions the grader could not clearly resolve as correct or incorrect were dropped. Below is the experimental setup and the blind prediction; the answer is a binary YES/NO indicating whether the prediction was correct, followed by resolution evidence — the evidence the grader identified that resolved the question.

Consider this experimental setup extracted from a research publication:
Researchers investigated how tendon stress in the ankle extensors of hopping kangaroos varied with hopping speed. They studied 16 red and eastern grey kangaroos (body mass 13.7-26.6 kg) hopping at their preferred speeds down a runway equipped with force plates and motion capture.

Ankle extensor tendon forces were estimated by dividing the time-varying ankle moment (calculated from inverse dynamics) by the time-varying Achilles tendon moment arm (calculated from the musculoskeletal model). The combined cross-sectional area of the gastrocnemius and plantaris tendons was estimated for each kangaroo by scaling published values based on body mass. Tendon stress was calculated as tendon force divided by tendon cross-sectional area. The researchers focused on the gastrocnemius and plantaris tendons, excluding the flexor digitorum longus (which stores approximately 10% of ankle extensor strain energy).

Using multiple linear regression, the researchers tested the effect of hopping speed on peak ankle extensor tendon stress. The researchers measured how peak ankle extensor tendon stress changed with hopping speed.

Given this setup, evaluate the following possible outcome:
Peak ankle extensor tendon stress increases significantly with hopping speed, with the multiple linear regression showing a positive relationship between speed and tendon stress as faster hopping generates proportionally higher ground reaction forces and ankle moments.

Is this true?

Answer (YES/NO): YES